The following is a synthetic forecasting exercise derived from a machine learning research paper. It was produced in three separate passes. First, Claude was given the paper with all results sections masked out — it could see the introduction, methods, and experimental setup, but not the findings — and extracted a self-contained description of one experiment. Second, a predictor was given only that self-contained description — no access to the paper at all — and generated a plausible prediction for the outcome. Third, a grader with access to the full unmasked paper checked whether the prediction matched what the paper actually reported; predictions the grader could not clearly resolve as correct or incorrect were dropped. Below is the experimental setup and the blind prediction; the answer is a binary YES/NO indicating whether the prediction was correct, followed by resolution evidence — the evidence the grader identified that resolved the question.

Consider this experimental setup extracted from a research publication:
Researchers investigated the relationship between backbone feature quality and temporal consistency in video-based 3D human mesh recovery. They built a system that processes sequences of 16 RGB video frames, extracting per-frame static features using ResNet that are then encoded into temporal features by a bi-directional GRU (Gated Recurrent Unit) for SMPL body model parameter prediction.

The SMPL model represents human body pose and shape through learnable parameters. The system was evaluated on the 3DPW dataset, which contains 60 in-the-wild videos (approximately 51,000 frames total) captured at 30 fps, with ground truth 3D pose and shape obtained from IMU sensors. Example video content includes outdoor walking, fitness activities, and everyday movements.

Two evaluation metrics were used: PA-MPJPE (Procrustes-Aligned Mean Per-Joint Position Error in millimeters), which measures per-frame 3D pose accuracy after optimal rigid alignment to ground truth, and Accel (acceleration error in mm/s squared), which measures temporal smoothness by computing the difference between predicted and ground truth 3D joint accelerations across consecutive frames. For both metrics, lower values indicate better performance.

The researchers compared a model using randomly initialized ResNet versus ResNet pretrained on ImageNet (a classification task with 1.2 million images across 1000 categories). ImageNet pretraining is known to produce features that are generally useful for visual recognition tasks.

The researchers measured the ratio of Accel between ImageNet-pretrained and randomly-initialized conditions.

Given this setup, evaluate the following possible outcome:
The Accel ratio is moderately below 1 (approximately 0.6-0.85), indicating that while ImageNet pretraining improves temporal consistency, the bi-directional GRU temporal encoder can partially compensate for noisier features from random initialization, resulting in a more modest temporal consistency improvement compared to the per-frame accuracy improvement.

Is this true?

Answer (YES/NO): NO